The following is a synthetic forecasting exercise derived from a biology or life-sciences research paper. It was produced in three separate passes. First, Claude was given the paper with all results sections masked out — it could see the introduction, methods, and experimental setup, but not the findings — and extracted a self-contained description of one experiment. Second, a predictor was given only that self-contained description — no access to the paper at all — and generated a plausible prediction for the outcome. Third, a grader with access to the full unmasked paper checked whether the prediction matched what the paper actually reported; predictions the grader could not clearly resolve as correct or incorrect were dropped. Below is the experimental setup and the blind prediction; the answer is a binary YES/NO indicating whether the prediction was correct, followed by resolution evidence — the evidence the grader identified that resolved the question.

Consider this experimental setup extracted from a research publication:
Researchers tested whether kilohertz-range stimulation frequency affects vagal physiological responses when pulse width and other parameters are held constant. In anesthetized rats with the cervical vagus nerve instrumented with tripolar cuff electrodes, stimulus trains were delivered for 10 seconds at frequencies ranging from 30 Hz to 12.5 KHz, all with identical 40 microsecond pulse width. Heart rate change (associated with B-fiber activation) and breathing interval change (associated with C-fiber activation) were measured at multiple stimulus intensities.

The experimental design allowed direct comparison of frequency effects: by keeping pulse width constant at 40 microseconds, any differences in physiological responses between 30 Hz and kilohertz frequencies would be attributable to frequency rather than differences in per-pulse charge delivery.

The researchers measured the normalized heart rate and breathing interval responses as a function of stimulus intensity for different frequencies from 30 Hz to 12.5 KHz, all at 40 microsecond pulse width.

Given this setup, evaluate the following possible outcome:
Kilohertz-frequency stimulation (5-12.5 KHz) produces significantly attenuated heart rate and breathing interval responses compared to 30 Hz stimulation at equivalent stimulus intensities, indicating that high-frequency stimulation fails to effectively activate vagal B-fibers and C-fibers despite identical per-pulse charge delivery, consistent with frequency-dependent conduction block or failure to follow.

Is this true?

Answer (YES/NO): NO